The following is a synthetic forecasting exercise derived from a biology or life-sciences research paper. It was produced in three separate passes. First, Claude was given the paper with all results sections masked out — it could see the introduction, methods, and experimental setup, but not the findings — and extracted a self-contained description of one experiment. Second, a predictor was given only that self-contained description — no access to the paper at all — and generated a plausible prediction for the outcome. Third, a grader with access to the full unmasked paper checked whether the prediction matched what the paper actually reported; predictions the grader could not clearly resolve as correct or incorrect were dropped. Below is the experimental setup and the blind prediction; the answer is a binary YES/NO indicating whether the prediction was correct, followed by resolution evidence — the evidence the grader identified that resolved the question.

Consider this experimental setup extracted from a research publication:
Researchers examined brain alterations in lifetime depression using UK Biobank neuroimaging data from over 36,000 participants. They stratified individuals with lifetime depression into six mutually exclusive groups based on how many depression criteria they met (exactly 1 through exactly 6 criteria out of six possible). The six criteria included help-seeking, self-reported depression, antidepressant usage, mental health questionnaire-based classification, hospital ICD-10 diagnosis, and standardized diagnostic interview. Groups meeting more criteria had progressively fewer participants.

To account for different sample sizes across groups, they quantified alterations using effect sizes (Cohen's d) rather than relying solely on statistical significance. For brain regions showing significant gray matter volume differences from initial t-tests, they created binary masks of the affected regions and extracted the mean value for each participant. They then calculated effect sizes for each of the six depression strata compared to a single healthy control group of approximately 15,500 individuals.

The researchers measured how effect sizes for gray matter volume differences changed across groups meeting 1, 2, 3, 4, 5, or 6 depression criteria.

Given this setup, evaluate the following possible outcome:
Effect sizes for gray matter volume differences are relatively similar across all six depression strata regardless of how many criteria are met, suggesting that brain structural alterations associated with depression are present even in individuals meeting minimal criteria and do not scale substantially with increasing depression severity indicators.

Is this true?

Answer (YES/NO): NO